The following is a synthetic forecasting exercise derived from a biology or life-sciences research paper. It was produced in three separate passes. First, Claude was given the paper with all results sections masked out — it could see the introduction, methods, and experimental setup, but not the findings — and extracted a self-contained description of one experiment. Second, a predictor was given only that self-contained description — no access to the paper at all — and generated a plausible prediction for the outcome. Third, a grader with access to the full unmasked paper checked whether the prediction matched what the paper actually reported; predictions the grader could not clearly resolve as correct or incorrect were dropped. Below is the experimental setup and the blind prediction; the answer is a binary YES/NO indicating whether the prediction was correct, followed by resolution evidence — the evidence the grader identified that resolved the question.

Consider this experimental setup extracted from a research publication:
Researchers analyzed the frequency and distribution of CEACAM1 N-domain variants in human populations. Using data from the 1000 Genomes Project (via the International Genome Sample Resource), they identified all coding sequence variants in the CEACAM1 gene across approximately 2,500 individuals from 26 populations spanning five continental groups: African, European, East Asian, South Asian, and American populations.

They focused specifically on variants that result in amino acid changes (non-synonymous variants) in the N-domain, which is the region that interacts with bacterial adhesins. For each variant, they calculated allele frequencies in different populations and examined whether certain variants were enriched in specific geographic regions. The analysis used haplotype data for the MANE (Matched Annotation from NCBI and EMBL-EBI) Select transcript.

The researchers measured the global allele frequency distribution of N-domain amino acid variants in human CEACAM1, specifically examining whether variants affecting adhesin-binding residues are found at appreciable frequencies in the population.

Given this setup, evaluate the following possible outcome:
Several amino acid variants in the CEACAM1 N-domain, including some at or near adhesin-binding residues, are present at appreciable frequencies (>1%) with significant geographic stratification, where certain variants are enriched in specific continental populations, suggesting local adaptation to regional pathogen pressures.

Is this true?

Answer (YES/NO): YES